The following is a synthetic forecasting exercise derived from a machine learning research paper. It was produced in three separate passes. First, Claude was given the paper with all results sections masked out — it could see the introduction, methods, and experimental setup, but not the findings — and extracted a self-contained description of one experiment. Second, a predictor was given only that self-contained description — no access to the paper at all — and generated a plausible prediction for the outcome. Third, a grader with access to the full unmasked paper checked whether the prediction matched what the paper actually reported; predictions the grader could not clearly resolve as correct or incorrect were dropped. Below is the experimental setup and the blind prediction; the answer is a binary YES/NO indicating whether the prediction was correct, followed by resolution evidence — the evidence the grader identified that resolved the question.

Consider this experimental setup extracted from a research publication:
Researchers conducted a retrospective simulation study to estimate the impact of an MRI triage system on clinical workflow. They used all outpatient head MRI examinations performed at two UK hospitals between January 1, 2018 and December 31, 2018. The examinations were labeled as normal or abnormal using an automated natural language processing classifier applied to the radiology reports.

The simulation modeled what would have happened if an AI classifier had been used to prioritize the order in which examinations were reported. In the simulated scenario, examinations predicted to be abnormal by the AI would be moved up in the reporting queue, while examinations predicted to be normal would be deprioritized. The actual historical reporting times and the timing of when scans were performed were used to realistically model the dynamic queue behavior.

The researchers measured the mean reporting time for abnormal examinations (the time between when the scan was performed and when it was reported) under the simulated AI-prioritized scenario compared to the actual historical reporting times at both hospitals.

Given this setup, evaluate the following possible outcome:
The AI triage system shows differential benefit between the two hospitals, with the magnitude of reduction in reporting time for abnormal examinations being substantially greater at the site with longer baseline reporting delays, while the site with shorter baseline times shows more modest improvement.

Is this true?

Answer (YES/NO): YES